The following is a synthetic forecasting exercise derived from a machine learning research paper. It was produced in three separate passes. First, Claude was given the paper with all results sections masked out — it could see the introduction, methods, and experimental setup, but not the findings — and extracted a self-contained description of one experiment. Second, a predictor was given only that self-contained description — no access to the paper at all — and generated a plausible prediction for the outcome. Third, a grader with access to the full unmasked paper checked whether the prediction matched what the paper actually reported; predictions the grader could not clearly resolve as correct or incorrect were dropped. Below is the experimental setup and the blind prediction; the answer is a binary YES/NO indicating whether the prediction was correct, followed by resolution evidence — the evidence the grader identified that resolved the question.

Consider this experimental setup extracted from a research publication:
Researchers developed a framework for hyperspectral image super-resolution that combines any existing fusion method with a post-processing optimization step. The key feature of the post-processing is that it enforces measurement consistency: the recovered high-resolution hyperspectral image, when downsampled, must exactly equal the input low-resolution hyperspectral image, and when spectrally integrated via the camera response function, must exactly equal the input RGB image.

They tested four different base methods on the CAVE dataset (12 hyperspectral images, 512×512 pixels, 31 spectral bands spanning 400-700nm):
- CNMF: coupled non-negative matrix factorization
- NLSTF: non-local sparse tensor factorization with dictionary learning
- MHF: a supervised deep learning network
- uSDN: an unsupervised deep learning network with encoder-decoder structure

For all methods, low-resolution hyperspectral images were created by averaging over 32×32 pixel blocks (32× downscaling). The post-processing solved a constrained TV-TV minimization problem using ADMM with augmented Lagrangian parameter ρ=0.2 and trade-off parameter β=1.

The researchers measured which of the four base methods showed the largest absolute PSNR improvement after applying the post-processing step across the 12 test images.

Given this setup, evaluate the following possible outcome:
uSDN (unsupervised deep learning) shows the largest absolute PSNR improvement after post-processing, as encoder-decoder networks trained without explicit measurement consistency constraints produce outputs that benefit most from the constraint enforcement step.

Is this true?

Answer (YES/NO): YES